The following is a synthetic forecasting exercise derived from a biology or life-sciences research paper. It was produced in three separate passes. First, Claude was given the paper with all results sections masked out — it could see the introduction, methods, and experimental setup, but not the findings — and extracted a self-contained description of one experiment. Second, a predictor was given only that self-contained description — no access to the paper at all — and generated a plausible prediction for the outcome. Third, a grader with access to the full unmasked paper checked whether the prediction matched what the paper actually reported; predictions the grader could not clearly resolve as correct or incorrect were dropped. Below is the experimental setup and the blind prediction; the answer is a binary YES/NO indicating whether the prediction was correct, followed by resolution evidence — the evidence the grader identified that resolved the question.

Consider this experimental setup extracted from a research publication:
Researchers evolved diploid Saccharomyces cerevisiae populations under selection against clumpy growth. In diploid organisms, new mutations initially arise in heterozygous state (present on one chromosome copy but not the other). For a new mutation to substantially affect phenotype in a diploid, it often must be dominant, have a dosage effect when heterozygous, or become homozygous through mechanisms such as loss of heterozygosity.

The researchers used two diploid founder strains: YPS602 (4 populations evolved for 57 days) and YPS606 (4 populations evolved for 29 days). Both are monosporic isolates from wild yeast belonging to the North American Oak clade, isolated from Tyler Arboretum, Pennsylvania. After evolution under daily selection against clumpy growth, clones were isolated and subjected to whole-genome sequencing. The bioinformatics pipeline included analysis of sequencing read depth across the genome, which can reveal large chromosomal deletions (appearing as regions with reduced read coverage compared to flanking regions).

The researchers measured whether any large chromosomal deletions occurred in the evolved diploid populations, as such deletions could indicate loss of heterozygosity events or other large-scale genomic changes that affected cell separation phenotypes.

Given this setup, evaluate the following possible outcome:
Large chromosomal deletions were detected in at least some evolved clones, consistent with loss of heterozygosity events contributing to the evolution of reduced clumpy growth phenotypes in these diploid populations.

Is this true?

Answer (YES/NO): YES